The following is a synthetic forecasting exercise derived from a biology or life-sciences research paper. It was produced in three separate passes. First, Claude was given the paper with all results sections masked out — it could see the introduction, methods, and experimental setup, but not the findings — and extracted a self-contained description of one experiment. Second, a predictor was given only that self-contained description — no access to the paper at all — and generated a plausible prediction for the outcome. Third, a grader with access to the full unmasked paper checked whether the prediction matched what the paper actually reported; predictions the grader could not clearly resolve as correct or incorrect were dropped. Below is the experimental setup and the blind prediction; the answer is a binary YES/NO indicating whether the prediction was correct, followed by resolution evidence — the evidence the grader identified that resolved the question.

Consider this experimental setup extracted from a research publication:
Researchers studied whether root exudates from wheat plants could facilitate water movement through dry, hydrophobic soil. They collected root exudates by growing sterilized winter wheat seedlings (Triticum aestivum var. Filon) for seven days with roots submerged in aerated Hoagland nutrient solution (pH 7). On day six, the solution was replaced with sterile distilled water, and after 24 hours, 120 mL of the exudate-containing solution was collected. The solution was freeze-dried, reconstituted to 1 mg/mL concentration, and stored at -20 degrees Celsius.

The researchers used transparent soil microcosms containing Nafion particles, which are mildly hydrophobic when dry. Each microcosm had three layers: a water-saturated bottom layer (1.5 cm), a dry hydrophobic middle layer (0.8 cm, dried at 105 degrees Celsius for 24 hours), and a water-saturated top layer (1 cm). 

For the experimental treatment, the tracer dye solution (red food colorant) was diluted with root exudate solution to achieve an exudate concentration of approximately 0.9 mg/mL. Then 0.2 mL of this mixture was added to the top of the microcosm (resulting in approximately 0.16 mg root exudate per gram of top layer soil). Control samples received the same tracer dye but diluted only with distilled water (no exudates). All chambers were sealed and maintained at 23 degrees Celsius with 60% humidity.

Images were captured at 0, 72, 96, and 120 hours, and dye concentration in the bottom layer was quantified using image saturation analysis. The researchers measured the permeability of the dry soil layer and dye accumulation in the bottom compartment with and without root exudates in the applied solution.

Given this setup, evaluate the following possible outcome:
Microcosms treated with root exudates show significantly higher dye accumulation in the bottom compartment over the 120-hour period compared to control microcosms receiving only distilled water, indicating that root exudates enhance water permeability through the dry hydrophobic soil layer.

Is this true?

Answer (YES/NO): YES